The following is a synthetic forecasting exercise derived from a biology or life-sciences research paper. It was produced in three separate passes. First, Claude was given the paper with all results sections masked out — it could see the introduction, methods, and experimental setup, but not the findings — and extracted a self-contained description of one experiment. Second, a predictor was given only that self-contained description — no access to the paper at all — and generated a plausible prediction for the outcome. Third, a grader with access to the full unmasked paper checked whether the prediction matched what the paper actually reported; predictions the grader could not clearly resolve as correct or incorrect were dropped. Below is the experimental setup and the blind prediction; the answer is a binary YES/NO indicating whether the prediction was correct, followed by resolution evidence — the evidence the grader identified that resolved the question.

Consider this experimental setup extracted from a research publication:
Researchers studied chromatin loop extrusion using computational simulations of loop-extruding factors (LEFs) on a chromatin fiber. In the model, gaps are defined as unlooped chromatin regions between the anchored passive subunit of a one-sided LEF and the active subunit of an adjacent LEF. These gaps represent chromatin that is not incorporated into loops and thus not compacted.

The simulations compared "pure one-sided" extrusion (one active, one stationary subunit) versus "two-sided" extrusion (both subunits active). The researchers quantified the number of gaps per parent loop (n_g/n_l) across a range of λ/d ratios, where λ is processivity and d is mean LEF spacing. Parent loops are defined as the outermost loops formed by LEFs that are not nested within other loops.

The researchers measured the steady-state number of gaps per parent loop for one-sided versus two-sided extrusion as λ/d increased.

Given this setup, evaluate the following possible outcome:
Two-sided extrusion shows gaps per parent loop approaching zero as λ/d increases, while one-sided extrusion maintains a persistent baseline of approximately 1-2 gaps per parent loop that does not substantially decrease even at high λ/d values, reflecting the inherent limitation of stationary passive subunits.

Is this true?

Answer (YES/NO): NO